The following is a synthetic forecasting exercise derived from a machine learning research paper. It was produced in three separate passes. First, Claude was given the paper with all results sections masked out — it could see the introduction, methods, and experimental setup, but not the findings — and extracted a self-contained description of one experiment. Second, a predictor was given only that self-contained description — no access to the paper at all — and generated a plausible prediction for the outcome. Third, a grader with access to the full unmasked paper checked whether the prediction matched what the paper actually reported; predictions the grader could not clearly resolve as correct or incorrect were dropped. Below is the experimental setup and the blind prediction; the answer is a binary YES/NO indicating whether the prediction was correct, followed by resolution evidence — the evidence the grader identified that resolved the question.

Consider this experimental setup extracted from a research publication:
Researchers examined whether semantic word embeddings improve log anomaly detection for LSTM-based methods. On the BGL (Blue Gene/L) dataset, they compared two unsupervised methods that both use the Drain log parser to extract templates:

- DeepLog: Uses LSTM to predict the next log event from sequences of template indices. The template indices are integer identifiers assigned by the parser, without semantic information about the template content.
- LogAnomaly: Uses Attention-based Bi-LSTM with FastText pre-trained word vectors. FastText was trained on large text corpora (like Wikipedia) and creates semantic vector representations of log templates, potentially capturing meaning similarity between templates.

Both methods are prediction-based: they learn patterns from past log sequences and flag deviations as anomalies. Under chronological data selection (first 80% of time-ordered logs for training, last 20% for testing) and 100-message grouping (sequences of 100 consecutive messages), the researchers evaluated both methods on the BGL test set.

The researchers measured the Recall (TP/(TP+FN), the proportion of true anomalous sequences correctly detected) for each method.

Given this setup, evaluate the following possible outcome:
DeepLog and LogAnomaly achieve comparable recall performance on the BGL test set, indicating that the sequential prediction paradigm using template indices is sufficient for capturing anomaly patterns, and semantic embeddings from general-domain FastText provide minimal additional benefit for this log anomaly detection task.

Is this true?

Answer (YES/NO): NO